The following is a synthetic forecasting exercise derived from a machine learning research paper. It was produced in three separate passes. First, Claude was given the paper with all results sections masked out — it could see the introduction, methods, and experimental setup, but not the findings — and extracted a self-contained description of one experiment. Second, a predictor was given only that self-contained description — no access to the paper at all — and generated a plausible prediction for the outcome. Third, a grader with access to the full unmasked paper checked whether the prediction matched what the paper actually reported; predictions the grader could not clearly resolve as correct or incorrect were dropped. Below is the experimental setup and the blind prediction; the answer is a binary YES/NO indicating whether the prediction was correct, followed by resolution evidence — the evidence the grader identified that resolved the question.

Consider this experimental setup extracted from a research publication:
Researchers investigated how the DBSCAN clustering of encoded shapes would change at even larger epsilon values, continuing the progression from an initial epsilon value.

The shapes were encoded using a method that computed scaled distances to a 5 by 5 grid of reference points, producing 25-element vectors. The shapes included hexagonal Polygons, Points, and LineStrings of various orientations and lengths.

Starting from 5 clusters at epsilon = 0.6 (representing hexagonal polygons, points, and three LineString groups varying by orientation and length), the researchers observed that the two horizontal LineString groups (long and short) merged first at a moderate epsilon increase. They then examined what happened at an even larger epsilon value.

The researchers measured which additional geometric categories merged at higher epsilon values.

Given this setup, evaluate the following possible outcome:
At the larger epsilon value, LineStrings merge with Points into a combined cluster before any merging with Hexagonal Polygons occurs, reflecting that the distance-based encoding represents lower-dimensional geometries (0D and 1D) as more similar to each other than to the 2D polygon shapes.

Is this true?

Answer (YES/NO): NO